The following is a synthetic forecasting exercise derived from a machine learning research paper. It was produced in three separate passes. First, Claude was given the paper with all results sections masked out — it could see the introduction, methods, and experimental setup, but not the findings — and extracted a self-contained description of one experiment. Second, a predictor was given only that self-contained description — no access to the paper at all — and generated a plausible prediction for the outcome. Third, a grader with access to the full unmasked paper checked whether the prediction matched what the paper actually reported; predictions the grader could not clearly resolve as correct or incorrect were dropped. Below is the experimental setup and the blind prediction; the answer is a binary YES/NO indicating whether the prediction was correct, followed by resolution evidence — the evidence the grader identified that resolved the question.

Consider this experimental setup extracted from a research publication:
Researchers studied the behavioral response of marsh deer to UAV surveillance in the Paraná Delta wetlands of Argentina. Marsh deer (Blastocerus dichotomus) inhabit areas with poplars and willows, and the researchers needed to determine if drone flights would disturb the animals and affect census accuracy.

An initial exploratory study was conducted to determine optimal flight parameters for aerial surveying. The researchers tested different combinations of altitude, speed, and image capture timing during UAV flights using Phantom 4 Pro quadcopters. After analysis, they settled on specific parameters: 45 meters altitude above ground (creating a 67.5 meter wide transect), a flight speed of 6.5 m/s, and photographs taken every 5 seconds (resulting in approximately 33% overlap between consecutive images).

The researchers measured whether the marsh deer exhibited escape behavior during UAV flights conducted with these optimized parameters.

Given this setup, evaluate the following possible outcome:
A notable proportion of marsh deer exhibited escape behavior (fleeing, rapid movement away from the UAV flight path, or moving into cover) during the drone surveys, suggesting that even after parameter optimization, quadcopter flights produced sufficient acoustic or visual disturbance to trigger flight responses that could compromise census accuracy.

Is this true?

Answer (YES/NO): NO